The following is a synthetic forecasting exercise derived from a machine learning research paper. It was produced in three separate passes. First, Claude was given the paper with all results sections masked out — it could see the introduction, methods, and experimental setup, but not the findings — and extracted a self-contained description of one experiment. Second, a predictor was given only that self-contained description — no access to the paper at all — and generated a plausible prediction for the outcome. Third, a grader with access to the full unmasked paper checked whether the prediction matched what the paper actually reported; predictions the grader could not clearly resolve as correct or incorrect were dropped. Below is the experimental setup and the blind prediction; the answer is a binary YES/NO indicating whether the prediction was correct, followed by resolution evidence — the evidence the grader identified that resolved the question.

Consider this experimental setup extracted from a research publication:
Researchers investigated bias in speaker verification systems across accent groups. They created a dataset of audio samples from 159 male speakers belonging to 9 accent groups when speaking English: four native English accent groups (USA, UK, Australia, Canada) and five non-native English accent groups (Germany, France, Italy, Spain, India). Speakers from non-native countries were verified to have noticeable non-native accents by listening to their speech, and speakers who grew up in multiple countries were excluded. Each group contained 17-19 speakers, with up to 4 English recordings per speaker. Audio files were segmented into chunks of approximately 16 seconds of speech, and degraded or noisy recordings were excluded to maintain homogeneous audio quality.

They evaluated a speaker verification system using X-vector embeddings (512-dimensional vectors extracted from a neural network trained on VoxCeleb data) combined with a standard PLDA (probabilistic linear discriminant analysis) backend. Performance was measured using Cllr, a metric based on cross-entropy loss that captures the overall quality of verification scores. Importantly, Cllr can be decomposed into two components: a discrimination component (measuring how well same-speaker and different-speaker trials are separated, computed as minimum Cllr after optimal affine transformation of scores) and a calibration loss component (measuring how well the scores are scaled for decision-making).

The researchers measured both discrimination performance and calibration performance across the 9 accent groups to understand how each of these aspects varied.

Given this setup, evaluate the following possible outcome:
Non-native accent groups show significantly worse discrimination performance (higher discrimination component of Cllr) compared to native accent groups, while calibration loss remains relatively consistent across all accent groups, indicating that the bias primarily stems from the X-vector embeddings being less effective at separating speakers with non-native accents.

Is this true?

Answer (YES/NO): NO